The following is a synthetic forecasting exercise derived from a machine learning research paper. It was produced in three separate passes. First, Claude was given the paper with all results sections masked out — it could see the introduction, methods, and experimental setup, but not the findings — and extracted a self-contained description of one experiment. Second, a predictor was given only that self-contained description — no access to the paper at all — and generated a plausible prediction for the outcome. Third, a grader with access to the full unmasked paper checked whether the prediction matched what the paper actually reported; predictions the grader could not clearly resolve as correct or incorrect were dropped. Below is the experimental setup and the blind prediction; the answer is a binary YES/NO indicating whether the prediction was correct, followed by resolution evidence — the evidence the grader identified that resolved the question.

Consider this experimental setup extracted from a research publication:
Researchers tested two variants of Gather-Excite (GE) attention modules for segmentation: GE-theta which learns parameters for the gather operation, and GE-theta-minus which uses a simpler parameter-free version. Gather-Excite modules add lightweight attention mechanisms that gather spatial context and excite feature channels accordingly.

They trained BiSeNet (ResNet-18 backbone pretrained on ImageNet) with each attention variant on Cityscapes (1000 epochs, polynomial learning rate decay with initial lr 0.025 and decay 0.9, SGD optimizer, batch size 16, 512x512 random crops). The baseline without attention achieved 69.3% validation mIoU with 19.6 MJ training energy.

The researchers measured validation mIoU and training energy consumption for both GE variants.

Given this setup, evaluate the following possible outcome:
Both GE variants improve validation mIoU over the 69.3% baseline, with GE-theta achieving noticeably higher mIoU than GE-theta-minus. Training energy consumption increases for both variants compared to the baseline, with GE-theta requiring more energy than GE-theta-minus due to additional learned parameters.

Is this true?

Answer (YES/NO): NO